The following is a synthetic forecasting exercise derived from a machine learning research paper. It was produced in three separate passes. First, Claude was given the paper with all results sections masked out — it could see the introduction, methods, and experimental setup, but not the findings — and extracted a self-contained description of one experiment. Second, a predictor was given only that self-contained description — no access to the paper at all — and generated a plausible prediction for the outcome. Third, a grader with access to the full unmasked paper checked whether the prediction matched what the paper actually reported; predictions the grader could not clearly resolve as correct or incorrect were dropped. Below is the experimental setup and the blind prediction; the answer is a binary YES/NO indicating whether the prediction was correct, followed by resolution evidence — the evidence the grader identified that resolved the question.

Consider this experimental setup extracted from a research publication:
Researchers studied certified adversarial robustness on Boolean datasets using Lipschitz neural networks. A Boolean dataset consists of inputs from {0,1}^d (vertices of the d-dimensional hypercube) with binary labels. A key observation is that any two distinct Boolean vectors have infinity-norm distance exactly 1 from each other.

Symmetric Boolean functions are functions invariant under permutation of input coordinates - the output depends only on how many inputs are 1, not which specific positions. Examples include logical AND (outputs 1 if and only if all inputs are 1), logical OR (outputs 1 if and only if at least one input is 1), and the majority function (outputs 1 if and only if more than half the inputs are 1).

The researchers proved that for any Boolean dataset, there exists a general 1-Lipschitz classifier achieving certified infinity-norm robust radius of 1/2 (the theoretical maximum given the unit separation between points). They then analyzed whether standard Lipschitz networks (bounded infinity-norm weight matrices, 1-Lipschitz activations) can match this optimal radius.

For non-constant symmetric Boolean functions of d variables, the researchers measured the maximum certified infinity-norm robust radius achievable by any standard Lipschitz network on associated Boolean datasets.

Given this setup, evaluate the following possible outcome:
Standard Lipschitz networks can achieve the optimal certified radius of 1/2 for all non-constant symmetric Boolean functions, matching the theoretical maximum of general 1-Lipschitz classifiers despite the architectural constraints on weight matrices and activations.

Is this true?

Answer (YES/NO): NO